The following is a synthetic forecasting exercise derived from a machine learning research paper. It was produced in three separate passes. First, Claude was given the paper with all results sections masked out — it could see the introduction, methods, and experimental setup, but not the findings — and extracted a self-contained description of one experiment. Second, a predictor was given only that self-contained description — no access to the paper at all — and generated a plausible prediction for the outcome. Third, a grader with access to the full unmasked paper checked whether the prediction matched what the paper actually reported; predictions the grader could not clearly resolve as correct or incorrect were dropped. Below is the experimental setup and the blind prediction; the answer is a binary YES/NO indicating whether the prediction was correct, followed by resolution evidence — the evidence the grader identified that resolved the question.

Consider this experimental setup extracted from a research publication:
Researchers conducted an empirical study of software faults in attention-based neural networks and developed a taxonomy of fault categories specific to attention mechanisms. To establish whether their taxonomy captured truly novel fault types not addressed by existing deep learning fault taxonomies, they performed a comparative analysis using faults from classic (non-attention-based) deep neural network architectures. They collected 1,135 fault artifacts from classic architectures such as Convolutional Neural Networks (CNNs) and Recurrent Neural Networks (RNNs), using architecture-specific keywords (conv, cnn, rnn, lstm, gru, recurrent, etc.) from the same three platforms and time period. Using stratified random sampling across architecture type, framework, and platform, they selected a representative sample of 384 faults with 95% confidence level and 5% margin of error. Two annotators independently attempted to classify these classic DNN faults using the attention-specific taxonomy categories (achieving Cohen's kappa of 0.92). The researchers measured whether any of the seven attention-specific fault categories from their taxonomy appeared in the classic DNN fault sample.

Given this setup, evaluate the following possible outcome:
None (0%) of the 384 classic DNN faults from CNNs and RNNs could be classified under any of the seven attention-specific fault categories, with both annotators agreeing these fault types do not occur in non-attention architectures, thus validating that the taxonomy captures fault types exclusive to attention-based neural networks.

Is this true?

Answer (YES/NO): YES